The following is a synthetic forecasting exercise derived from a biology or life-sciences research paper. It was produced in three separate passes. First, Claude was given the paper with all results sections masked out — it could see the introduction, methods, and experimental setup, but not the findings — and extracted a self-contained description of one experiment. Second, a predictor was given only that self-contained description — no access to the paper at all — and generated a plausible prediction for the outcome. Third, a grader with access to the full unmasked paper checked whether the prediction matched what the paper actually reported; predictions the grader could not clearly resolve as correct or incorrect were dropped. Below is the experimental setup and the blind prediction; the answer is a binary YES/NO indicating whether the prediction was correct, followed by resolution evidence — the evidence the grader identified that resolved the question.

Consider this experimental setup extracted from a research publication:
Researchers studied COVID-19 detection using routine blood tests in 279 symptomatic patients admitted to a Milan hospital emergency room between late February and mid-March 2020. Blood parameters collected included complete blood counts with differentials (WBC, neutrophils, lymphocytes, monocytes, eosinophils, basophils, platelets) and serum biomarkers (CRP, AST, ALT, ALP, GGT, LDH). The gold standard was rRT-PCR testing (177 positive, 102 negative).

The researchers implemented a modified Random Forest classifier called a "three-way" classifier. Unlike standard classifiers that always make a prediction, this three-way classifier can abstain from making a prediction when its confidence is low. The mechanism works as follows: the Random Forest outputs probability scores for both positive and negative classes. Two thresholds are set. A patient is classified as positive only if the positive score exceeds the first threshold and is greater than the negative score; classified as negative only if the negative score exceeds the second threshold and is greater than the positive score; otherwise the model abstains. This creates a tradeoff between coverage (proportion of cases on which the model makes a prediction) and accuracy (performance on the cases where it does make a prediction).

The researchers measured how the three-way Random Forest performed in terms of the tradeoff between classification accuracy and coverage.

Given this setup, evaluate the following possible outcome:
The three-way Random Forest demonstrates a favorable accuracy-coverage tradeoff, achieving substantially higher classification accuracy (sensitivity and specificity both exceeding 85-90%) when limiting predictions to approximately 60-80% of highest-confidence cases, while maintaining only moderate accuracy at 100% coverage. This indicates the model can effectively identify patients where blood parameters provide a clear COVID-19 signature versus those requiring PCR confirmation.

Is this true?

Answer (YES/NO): NO